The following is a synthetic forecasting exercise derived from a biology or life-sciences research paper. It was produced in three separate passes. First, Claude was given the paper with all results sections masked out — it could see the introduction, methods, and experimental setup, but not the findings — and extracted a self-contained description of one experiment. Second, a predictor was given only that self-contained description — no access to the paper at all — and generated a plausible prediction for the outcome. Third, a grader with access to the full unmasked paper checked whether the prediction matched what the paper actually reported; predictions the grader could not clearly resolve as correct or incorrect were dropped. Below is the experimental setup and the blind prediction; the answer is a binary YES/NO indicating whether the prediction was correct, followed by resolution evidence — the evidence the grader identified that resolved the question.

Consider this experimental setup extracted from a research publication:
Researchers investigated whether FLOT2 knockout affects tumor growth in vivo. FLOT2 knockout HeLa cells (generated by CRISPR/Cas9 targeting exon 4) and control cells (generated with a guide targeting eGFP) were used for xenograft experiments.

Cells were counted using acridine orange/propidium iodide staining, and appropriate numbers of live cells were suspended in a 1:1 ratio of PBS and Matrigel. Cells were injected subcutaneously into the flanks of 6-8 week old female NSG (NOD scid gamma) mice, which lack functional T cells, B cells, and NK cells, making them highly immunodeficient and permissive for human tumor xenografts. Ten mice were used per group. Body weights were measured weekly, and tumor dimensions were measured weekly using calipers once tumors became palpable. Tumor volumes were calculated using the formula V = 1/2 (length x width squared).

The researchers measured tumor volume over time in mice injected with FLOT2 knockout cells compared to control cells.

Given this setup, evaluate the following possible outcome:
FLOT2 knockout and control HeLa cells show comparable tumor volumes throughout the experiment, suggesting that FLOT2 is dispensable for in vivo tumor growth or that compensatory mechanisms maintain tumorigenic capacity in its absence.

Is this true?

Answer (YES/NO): NO